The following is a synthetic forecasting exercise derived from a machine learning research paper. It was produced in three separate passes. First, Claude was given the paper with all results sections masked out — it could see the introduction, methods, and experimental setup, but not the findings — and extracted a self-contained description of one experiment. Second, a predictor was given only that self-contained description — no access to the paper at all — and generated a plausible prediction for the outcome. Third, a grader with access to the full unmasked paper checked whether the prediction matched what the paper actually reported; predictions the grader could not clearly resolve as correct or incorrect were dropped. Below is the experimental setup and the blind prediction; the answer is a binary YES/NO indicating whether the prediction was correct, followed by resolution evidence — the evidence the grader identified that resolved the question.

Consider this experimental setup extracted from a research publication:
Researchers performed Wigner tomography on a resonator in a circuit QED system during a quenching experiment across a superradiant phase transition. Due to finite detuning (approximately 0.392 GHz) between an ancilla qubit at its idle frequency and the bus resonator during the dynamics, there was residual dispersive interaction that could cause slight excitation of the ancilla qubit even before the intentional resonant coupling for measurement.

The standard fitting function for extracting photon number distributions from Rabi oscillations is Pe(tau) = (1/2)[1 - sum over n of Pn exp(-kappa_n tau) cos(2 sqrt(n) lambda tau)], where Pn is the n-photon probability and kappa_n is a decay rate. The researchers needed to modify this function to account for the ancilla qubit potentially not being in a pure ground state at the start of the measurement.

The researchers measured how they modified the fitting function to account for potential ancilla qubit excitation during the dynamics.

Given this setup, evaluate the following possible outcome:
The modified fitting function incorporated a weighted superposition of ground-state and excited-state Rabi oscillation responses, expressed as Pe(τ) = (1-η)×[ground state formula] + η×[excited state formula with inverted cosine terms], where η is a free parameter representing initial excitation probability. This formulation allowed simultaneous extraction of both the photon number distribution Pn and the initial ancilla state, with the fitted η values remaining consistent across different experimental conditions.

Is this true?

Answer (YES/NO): NO